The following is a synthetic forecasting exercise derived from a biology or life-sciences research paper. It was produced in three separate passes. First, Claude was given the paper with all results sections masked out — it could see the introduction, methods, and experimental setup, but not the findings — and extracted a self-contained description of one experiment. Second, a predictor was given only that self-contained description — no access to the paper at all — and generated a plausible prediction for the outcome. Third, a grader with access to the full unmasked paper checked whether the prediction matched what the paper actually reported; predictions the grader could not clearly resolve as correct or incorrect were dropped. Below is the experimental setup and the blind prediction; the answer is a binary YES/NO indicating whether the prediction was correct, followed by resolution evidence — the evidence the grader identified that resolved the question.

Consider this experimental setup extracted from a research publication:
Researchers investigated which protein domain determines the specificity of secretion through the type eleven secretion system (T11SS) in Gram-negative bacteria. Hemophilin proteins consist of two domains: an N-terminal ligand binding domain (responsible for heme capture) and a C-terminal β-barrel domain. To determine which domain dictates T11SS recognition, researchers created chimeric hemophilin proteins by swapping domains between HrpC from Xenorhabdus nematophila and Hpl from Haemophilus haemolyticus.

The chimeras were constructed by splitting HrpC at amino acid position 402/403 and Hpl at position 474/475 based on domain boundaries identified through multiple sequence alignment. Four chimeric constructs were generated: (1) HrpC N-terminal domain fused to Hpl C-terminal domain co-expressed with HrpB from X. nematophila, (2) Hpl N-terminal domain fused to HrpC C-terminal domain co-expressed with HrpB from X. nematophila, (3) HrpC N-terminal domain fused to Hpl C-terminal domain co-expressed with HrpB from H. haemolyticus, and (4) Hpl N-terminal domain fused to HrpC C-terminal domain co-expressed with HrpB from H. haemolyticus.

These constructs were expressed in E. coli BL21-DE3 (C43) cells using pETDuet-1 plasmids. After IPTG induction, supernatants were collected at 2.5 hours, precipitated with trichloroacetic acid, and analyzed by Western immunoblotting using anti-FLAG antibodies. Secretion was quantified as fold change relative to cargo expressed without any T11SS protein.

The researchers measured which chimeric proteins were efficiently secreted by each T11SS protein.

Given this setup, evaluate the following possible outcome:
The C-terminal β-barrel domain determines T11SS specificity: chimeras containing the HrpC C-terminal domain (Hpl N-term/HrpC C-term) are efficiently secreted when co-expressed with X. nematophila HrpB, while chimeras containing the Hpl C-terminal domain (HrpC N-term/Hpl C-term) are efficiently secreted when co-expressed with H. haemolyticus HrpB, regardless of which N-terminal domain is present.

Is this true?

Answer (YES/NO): YES